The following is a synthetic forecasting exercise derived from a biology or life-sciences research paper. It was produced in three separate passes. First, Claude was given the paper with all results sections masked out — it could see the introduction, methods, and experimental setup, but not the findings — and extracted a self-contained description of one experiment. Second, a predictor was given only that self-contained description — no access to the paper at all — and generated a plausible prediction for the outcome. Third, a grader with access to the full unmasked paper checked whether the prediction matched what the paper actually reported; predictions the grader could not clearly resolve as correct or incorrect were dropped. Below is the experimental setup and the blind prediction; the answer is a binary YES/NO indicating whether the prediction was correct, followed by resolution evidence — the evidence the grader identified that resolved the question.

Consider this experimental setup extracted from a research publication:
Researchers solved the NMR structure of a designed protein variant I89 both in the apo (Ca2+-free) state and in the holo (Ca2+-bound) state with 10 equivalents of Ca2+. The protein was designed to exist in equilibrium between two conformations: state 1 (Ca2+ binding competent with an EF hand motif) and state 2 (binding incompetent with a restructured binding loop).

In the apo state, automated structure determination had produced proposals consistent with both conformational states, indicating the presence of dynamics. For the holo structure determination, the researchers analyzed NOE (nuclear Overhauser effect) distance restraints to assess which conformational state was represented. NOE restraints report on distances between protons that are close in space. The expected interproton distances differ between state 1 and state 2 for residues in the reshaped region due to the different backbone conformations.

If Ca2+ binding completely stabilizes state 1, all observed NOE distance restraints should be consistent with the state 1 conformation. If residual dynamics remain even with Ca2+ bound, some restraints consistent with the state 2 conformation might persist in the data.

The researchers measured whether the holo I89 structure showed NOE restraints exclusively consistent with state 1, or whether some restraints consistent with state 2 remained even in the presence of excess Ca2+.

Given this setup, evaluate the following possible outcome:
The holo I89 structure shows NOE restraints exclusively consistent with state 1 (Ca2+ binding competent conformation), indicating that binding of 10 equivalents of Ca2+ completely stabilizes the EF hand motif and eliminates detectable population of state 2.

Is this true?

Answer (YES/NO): NO